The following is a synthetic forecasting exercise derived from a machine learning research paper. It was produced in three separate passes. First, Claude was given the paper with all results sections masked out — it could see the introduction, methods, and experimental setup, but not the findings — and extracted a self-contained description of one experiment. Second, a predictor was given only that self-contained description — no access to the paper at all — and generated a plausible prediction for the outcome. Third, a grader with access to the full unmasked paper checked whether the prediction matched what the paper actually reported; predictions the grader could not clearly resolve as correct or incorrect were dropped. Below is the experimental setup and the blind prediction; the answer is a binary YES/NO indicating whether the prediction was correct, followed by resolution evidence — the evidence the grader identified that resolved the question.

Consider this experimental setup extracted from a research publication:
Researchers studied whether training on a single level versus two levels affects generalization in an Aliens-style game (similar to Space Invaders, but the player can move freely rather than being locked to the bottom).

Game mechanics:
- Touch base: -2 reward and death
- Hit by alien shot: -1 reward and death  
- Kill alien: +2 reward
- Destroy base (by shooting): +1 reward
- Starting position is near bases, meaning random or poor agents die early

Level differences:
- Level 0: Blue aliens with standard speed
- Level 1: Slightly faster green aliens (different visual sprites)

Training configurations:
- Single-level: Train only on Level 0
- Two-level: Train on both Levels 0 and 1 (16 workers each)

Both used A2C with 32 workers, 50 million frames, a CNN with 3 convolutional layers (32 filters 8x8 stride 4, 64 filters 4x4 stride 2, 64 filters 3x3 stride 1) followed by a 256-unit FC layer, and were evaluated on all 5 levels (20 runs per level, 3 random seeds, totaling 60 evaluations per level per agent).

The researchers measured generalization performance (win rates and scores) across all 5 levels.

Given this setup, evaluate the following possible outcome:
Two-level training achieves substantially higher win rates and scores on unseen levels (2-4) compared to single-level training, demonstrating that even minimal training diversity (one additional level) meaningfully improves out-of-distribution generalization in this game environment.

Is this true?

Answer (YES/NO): NO